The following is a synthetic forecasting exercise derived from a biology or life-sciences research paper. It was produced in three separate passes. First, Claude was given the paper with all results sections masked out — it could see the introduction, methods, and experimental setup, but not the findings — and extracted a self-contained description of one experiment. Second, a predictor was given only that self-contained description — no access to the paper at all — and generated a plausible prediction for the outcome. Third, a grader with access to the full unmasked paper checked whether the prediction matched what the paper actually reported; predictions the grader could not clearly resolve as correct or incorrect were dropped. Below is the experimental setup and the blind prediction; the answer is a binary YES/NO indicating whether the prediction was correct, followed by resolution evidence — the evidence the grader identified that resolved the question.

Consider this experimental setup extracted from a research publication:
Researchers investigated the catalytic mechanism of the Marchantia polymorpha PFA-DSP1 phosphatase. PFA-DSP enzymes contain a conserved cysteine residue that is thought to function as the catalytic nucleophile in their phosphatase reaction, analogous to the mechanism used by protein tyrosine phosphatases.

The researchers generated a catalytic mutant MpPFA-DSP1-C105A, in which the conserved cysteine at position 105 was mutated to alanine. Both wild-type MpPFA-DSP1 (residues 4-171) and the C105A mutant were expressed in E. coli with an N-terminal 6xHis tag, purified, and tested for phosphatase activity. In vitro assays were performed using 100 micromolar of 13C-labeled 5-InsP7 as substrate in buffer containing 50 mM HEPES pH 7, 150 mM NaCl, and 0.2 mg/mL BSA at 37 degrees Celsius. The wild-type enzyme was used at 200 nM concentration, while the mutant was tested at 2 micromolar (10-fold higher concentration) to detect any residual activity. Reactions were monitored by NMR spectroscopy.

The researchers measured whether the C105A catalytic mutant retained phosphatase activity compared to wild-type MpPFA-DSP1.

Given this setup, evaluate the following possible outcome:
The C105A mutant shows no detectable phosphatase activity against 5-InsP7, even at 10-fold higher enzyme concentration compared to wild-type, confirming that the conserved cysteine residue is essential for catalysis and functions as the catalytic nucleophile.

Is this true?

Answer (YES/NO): YES